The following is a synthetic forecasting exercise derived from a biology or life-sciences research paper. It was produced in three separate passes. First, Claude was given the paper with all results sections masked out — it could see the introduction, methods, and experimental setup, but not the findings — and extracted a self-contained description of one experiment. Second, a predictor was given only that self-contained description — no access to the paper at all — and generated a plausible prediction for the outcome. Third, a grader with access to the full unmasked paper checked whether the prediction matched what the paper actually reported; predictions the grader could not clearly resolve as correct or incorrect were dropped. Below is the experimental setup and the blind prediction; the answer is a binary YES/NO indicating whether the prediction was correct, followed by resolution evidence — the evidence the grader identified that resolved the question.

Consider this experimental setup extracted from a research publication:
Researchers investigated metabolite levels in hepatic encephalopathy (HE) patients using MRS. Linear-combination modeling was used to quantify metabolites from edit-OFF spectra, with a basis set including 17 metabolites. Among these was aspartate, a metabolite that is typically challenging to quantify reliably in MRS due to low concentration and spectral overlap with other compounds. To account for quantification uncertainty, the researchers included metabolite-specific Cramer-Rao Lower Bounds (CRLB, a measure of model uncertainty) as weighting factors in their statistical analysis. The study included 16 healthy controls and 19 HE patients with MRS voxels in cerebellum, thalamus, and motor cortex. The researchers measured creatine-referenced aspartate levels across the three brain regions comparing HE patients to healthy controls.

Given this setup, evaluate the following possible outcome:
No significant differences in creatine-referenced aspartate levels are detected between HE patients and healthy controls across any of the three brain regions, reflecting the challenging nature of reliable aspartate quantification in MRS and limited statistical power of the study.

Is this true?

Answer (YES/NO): NO